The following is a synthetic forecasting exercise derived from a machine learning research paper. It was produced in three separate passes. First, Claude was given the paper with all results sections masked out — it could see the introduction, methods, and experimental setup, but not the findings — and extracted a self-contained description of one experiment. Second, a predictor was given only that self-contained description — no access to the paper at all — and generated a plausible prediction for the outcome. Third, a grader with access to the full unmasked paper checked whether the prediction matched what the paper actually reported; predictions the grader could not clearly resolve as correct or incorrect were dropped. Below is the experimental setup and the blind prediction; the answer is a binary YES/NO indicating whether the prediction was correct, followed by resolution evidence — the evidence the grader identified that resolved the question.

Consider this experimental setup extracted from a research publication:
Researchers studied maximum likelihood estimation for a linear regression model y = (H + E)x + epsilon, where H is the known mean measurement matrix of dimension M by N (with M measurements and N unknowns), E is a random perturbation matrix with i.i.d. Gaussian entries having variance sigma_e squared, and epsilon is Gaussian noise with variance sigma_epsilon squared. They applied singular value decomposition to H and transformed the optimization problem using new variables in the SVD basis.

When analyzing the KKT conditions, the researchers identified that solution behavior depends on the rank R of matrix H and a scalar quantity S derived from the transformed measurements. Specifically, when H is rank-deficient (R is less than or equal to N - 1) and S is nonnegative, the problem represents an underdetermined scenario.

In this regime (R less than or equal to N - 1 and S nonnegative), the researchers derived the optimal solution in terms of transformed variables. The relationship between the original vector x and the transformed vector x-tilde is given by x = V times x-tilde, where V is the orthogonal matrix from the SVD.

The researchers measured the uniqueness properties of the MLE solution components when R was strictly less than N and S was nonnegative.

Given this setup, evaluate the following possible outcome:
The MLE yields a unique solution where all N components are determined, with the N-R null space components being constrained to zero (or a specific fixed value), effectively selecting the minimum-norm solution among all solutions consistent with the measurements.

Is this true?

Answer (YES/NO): NO